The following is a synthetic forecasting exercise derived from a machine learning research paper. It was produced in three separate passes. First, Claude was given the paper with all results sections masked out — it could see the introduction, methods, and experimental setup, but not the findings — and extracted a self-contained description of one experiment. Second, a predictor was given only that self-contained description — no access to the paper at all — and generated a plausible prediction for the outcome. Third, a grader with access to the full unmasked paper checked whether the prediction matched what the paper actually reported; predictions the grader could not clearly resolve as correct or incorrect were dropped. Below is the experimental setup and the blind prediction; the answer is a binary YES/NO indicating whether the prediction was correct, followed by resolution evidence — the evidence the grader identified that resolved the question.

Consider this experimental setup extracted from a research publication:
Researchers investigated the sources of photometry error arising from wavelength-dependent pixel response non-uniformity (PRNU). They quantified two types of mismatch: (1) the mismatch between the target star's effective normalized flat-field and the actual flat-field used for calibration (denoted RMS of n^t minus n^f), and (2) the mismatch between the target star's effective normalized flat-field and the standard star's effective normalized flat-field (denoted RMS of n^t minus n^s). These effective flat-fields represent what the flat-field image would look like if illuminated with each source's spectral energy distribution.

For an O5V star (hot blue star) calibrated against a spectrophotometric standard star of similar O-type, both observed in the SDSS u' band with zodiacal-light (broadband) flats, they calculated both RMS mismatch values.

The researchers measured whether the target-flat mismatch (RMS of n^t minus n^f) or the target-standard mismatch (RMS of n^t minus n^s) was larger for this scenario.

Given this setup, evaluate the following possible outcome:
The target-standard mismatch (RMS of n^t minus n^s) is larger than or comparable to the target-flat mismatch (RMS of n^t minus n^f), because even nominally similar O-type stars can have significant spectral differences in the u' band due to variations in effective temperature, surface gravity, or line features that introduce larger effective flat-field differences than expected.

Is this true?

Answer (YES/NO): NO